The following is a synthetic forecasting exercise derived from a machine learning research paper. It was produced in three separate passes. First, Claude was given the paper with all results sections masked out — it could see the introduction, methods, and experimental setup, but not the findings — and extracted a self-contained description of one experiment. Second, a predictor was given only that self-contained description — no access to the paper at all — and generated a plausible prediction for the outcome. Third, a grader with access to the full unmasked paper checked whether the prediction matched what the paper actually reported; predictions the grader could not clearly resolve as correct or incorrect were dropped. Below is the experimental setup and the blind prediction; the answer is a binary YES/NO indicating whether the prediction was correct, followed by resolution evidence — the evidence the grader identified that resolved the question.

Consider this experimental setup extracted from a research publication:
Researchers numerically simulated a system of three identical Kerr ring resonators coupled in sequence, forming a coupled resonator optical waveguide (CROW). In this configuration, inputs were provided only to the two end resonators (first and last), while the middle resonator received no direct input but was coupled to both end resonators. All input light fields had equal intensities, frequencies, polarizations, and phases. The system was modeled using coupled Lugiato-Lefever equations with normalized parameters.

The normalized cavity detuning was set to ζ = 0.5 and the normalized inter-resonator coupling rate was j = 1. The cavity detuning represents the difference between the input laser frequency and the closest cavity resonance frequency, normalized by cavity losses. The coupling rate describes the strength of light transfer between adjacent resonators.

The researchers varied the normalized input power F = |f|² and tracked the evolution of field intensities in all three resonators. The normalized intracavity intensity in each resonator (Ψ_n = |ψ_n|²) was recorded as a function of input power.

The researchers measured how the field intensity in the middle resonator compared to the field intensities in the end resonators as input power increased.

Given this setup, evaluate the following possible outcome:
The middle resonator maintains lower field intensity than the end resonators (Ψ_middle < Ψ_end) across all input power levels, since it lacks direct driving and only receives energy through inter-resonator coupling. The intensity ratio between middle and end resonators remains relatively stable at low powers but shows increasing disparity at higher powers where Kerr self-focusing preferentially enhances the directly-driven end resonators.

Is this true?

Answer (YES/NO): NO